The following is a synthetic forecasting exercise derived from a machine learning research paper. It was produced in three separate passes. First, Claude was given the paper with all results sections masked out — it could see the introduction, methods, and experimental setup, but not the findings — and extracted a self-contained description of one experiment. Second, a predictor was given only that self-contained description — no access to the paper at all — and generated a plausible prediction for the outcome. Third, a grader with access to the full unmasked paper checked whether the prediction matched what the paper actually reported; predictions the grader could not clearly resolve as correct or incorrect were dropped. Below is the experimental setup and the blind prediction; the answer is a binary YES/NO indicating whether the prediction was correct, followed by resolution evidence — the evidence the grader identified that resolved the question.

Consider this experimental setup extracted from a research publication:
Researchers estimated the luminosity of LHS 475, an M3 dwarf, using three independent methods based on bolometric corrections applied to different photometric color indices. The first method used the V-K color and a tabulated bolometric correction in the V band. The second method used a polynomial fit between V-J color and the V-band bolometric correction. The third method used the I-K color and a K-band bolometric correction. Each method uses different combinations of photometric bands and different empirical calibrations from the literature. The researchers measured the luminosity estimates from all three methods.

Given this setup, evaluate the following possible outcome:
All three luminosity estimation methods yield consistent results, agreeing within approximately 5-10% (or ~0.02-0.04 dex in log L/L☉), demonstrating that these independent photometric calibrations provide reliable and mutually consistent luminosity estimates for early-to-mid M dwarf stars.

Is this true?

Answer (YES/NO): YES